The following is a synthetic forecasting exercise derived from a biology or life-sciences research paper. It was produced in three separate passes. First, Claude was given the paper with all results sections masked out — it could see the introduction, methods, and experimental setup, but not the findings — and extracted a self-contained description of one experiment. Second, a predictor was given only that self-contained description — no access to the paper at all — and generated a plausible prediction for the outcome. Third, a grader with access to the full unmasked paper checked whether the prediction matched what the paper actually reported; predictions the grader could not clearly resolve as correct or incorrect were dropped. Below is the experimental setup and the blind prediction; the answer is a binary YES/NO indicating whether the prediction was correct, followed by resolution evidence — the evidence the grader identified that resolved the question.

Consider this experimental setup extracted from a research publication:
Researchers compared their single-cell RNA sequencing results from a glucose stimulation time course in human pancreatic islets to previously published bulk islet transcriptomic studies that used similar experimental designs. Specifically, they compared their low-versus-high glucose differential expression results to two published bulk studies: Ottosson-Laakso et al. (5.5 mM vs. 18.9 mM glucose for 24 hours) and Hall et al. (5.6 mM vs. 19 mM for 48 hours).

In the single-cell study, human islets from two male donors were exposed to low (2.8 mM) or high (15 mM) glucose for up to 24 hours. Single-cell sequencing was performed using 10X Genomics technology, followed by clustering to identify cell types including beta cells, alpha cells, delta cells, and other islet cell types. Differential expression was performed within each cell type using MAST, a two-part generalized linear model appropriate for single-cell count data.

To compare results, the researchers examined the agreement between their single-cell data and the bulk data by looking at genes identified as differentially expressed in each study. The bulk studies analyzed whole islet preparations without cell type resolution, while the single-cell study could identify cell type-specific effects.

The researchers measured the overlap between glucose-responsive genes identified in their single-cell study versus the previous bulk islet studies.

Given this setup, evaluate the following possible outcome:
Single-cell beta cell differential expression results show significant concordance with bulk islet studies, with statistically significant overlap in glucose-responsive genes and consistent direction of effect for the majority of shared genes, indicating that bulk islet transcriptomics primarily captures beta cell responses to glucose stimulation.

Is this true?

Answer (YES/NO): NO